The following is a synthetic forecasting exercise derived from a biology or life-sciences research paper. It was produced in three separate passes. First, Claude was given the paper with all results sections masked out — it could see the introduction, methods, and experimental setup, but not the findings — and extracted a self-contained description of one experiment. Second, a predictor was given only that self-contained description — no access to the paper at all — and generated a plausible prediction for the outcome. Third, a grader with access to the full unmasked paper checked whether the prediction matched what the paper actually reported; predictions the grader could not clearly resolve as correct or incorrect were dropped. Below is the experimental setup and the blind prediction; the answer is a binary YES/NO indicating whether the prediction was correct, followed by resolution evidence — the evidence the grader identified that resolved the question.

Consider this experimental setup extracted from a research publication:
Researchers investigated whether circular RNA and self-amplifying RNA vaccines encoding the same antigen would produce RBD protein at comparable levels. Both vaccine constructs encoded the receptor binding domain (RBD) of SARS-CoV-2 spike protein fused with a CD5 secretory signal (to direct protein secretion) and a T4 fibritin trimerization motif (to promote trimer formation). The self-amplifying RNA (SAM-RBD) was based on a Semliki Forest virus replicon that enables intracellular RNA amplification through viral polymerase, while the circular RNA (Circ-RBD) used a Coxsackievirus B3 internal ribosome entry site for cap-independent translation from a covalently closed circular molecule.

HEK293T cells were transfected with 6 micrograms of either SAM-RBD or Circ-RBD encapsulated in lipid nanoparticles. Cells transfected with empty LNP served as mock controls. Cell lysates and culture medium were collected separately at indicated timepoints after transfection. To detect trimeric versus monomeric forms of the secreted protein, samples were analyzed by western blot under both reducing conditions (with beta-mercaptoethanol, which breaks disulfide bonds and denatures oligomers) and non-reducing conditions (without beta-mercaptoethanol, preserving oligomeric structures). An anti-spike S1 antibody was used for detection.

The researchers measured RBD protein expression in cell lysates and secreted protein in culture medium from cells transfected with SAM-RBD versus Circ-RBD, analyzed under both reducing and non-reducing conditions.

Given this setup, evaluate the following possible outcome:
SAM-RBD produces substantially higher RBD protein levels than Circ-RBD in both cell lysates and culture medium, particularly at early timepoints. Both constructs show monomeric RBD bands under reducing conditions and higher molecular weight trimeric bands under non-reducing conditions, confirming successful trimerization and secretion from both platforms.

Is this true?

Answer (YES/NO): NO